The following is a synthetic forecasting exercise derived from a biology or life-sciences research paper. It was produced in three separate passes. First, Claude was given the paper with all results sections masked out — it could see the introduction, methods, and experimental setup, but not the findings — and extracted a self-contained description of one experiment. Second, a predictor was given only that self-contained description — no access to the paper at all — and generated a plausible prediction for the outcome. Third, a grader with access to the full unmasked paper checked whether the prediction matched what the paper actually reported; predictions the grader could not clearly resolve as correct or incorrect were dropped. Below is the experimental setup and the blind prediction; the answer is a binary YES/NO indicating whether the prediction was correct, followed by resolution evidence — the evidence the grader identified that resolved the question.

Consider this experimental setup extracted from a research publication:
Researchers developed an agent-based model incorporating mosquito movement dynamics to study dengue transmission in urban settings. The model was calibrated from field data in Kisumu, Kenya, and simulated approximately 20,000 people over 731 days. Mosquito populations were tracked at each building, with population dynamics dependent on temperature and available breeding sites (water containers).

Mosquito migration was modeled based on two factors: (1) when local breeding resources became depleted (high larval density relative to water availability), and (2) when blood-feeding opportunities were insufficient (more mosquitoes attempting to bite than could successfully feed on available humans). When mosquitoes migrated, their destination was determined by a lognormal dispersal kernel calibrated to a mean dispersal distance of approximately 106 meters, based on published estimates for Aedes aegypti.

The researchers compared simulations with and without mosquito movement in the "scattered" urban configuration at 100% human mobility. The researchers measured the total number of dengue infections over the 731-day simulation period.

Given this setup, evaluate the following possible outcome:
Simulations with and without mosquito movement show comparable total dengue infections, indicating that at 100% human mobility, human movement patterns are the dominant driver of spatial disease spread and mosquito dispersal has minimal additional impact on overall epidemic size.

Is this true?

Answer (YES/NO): NO